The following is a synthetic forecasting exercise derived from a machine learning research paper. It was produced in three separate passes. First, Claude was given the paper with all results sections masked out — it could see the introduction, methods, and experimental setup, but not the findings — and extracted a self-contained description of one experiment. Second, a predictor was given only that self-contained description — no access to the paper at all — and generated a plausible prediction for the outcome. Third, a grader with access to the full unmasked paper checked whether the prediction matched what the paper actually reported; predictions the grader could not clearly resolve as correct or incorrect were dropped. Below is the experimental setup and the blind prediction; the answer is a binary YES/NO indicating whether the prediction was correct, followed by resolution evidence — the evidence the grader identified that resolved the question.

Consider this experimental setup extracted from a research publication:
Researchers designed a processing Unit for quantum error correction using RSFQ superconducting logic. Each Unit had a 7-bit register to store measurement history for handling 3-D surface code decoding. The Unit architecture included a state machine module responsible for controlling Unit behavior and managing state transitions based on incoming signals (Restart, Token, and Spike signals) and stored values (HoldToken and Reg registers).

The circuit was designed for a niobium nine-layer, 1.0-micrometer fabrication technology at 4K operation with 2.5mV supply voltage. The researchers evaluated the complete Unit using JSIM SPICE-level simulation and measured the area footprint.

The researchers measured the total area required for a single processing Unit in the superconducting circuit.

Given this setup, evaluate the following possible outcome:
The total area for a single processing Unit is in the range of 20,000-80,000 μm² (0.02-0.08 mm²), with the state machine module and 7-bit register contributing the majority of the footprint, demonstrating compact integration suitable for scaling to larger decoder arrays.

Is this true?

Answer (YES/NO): NO